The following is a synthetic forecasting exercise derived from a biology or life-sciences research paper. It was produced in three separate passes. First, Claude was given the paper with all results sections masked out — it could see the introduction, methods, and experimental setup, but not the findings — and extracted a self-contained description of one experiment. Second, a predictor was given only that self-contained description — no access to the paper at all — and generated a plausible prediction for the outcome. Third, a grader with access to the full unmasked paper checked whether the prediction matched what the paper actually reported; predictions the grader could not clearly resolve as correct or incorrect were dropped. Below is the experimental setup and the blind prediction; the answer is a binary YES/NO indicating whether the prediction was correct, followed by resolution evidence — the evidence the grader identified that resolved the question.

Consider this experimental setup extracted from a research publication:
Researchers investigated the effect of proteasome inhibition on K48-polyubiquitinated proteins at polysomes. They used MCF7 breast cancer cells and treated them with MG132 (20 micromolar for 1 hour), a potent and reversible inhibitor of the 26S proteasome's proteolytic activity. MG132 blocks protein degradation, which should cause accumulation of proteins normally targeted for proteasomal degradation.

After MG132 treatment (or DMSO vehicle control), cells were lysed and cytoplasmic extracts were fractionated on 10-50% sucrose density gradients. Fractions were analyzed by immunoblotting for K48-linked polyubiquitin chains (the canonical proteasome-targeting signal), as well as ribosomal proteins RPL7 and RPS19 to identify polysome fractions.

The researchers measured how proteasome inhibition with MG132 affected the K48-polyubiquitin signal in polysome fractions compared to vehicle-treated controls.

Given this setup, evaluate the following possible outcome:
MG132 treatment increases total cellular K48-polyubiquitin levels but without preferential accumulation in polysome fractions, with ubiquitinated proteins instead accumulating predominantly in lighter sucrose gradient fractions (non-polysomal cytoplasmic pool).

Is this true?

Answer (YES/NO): NO